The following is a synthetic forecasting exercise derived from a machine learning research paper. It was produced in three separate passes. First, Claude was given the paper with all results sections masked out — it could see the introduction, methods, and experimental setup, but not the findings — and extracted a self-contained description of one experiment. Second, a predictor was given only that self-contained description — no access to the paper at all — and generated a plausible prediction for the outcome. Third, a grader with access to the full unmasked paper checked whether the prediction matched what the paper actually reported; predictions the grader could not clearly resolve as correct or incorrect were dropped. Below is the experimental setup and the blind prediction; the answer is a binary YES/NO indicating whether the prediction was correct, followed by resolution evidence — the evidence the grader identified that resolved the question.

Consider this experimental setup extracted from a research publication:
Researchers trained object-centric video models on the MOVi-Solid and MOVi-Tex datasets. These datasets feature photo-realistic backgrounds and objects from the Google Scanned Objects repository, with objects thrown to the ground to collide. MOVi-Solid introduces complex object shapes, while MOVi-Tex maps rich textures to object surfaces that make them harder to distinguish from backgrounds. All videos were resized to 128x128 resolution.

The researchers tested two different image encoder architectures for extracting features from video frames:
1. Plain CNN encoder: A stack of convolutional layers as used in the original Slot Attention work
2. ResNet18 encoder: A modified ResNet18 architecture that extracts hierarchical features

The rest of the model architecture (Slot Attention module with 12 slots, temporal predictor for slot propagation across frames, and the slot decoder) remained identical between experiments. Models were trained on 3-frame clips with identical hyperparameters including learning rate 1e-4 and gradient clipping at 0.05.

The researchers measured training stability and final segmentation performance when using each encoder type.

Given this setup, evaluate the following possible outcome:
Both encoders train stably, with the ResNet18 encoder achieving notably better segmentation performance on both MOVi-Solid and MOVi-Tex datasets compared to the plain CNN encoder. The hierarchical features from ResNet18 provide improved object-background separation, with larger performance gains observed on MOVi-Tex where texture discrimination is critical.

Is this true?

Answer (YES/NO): NO